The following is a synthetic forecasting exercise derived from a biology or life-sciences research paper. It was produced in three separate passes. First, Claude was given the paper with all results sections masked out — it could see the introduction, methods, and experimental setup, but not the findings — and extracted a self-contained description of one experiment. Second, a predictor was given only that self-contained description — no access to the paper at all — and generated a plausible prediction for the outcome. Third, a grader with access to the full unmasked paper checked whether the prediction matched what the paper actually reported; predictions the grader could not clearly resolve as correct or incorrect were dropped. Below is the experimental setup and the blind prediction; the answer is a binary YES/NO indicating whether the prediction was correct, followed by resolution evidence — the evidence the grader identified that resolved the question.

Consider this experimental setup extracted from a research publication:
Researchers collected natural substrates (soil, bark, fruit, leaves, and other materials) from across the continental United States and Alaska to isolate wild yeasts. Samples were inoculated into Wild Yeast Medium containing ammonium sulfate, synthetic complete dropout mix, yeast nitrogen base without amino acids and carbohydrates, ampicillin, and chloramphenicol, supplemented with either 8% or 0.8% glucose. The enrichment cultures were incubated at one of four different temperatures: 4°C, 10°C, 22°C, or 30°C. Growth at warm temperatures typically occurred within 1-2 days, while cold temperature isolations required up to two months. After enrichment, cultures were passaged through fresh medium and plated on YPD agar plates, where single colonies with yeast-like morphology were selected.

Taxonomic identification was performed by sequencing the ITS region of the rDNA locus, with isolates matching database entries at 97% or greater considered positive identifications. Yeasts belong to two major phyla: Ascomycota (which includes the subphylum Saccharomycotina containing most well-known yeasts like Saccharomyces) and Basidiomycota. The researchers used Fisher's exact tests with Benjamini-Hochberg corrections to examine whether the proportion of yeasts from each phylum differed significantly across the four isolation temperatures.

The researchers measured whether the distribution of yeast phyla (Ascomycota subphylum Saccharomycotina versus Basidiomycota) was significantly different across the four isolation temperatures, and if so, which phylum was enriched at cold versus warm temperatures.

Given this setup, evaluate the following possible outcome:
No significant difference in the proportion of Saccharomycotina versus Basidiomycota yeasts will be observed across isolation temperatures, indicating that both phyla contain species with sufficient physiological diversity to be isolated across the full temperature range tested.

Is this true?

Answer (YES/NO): NO